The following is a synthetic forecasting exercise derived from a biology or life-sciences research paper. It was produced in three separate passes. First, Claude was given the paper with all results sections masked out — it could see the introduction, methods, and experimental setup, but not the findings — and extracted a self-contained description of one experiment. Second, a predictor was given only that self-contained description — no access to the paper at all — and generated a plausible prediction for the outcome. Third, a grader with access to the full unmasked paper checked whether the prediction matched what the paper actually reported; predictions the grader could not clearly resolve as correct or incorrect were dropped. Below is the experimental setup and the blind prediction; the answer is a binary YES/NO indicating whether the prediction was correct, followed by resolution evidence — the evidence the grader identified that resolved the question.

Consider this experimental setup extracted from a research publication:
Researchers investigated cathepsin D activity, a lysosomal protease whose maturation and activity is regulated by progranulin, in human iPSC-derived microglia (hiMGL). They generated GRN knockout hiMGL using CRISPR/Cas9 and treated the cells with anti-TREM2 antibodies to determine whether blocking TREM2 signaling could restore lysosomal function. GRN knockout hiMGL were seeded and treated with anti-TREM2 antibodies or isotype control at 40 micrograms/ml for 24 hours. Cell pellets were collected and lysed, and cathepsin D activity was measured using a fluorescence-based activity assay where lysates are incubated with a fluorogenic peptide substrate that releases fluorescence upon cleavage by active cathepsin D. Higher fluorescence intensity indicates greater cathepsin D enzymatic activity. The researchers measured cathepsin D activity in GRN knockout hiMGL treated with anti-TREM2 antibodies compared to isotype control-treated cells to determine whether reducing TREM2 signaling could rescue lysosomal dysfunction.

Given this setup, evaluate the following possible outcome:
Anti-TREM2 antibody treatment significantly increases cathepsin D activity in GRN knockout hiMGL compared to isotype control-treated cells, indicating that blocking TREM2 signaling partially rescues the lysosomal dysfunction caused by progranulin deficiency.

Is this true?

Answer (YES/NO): NO